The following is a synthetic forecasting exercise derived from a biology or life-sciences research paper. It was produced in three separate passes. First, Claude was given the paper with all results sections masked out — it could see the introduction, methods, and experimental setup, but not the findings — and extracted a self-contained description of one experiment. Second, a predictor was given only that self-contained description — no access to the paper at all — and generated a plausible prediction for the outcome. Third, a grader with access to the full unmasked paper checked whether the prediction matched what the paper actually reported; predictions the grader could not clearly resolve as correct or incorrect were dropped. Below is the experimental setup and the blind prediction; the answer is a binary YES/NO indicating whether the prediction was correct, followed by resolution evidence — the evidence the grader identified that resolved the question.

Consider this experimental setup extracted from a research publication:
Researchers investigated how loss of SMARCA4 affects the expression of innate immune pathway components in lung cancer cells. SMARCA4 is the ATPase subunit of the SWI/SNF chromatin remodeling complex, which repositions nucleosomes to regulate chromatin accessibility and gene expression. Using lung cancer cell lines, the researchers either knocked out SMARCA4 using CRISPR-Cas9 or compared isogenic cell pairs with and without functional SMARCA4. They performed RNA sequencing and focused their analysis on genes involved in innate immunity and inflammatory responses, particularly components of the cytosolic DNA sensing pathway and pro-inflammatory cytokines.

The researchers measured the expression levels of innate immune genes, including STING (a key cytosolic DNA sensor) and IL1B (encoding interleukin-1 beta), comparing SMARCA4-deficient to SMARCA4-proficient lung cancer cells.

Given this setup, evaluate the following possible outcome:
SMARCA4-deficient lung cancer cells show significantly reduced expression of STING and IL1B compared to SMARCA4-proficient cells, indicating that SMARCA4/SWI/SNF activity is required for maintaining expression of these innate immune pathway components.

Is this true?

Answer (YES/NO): YES